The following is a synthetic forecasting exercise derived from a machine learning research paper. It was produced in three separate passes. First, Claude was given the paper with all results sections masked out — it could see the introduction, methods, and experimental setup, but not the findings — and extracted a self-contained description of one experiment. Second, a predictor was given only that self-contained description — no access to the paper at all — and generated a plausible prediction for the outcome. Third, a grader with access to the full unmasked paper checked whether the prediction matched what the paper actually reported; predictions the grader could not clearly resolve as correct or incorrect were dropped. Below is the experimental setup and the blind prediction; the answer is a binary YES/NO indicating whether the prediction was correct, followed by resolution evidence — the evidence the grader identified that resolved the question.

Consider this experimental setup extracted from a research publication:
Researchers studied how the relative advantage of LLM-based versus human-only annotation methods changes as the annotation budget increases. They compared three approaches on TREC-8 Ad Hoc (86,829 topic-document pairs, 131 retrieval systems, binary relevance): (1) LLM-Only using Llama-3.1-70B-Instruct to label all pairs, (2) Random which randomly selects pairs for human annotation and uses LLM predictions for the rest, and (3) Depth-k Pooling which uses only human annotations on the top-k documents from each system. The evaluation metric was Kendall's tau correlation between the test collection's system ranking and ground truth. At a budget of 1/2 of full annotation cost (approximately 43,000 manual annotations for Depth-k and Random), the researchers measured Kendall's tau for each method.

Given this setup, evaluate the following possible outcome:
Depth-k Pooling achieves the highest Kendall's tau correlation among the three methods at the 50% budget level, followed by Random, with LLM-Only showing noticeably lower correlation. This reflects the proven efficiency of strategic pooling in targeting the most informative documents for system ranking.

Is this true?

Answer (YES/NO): YES